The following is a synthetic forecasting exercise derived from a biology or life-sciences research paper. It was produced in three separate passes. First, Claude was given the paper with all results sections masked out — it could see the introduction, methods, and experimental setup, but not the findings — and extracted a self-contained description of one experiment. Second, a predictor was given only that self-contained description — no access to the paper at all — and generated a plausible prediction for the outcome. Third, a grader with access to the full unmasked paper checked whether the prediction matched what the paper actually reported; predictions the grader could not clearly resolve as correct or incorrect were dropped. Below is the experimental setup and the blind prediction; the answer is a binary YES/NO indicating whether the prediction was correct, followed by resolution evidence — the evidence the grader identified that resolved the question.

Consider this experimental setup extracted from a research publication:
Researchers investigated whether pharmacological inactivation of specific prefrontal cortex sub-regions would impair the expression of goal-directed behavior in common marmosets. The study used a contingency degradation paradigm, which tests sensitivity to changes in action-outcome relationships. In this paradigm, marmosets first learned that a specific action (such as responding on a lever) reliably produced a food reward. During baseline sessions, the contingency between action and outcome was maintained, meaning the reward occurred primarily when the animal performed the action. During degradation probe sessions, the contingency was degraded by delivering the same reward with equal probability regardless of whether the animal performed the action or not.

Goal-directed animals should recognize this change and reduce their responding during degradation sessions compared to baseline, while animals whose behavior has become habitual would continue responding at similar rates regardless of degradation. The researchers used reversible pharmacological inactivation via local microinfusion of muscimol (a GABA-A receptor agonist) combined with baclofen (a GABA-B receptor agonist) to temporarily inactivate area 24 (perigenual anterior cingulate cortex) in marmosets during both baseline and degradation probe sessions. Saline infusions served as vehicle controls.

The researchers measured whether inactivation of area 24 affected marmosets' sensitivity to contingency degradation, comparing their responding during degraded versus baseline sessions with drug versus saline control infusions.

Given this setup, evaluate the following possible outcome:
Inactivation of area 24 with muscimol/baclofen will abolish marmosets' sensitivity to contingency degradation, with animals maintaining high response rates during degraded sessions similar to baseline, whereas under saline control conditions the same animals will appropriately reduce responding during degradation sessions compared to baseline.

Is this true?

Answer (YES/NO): YES